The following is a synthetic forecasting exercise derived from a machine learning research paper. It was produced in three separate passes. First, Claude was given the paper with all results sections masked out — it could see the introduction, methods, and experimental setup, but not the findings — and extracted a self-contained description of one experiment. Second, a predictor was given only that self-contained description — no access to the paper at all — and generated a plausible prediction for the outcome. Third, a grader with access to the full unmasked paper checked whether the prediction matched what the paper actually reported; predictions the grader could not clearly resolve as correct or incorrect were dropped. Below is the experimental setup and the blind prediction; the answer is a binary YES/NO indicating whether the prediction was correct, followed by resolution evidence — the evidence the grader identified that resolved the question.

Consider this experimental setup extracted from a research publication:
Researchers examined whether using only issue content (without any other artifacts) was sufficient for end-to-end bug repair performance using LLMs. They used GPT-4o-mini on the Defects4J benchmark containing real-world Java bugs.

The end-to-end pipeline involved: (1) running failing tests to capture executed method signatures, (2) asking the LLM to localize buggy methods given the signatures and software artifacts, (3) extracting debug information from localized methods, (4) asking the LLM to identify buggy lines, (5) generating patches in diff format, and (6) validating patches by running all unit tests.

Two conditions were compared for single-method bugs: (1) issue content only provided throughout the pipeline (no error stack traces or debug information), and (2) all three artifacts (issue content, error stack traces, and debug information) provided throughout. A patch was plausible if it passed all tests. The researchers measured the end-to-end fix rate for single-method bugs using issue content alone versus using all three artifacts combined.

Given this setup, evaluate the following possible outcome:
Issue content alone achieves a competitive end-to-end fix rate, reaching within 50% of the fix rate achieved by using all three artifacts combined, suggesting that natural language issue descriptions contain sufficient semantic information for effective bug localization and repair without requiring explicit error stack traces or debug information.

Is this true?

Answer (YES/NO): YES